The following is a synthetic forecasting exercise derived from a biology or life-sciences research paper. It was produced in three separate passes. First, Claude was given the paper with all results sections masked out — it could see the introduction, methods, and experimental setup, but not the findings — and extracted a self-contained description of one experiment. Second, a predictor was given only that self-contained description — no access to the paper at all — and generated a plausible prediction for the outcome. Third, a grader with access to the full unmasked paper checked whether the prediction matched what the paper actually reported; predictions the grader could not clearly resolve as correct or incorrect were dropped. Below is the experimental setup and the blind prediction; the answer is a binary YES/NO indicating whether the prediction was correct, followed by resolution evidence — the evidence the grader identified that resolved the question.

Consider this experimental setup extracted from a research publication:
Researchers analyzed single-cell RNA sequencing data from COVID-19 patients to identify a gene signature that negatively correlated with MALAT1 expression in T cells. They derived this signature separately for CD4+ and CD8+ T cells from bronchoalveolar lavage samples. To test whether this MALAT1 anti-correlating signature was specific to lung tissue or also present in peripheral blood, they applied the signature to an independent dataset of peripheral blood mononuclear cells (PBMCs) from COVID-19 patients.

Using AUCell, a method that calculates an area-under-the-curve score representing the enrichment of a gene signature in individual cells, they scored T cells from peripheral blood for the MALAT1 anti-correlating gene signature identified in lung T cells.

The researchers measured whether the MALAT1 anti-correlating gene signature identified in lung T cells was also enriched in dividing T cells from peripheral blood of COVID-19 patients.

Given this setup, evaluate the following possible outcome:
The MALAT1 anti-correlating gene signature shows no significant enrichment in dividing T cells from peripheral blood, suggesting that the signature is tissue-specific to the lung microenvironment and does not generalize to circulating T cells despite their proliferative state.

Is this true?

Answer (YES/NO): NO